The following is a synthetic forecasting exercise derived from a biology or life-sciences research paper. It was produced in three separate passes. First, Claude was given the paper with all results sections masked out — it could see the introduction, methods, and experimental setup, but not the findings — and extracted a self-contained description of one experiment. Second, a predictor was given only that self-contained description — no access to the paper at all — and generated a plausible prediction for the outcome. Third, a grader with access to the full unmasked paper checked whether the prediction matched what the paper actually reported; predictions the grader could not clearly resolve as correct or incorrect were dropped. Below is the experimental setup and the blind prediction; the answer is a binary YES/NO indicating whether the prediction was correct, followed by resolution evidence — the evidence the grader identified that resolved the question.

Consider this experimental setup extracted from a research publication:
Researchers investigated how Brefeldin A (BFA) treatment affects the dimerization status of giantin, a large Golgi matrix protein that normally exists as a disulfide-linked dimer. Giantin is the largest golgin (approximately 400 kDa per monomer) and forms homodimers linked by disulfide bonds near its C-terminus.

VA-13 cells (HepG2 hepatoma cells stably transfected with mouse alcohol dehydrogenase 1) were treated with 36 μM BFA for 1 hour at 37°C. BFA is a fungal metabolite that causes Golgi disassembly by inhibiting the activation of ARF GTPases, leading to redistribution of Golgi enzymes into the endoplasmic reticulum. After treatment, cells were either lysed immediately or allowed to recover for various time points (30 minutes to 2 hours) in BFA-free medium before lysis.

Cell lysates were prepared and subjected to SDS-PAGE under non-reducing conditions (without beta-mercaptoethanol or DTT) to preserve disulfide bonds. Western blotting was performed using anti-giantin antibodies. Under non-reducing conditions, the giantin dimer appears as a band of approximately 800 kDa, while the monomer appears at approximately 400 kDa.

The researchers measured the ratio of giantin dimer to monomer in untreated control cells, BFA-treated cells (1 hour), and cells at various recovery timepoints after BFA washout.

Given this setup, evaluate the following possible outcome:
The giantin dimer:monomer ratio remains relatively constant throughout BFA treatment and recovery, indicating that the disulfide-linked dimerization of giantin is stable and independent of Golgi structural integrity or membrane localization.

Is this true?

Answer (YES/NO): NO